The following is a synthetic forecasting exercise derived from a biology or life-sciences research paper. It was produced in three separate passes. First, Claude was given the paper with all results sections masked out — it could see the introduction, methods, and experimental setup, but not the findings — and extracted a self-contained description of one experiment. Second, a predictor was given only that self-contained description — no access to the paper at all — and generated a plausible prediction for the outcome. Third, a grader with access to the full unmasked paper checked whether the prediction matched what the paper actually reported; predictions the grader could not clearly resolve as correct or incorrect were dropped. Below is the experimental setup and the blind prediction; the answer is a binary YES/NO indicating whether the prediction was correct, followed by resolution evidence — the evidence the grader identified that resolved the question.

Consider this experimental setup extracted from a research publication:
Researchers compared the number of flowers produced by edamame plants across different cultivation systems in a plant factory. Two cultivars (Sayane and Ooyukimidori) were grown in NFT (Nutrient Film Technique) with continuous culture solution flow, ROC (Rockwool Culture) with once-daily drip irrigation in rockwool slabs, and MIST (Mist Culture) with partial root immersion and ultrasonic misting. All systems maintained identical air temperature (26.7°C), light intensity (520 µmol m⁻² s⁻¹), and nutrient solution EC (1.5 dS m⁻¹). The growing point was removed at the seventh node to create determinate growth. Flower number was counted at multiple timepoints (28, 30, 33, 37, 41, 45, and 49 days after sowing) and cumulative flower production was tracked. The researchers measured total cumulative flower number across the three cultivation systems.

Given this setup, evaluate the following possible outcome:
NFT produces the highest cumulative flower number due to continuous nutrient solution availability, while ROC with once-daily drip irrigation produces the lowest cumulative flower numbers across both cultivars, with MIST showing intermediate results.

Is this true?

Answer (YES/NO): NO